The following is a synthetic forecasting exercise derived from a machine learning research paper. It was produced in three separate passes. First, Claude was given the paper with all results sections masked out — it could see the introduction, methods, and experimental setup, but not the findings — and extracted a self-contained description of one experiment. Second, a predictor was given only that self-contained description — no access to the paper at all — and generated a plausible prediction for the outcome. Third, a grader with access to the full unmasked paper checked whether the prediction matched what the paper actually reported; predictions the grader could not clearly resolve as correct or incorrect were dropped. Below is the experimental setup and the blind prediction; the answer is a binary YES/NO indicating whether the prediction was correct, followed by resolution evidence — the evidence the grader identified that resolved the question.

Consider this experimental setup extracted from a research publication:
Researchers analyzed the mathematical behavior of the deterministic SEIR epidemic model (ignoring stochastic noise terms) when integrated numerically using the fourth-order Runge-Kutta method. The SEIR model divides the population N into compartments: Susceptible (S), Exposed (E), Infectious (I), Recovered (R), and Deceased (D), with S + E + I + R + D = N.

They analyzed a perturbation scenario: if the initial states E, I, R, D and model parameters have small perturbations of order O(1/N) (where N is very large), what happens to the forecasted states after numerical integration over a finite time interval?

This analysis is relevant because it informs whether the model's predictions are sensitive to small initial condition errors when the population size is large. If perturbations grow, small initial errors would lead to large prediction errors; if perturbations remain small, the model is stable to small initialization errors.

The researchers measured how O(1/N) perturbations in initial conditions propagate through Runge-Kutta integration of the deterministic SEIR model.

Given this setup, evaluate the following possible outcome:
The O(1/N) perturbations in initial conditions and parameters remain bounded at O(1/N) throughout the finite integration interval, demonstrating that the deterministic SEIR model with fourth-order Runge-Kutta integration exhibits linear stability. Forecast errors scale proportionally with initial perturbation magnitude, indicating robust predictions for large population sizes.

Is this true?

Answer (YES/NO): YES